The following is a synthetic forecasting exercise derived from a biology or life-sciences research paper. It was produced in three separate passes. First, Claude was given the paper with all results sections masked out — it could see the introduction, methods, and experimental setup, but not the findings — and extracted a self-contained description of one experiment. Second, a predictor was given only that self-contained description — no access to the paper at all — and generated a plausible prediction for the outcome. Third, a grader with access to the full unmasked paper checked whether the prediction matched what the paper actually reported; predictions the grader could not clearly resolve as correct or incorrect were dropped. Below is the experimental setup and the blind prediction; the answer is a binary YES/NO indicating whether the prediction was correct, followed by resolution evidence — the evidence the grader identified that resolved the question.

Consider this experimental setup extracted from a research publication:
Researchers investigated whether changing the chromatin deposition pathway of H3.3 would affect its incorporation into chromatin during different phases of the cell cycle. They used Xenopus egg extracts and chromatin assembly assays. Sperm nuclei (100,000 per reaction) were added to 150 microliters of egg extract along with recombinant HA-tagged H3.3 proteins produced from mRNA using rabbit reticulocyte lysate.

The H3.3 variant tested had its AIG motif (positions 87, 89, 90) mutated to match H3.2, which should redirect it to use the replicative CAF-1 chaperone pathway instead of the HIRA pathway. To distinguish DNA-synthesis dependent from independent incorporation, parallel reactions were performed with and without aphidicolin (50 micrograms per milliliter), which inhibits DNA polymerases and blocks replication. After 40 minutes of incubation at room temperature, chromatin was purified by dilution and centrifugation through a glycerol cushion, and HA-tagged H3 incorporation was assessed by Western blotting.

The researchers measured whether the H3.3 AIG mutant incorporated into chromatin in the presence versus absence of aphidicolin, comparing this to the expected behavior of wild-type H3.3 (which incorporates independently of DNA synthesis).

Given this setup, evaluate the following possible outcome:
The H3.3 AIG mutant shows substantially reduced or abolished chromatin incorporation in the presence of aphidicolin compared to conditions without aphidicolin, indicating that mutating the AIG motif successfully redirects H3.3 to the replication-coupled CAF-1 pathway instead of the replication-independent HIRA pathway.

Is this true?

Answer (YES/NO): YES